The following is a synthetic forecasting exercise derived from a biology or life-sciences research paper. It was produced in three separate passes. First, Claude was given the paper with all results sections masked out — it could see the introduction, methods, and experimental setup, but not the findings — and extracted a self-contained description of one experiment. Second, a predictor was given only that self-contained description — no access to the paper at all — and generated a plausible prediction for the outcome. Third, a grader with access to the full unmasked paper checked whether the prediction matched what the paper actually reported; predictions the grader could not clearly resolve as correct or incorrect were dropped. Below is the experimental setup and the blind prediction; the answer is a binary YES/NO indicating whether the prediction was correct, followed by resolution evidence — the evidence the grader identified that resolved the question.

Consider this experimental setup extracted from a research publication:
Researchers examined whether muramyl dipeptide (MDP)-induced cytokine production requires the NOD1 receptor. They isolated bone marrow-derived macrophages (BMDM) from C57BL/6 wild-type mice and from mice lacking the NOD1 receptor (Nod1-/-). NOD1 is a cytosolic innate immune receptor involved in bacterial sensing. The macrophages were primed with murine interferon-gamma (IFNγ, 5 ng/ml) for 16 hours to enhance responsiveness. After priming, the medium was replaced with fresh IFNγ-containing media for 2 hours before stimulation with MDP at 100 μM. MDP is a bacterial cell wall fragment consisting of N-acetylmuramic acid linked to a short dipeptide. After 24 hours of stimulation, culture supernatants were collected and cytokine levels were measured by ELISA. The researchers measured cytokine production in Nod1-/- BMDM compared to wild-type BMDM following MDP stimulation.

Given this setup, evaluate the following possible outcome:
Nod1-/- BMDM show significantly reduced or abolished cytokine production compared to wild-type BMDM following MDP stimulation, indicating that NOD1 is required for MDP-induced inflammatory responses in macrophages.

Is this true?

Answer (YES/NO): NO